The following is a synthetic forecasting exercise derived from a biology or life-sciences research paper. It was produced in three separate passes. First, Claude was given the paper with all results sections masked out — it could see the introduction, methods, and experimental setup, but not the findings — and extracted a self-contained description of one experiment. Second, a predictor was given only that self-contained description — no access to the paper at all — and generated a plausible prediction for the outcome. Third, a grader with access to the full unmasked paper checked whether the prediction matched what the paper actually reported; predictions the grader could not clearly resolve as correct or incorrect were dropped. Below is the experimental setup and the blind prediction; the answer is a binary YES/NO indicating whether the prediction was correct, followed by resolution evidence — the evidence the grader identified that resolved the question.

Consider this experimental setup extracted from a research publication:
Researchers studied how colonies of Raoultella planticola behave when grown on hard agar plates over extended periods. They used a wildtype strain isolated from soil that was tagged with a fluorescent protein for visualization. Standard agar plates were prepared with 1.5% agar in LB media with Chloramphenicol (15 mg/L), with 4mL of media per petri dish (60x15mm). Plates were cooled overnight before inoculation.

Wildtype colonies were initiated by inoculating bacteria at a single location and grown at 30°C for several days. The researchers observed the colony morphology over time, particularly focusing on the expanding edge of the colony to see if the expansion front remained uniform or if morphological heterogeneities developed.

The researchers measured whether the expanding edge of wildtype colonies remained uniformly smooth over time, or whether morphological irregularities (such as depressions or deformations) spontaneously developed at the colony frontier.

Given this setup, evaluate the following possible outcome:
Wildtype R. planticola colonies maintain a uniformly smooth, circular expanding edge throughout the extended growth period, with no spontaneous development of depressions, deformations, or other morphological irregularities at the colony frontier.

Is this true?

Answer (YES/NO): NO